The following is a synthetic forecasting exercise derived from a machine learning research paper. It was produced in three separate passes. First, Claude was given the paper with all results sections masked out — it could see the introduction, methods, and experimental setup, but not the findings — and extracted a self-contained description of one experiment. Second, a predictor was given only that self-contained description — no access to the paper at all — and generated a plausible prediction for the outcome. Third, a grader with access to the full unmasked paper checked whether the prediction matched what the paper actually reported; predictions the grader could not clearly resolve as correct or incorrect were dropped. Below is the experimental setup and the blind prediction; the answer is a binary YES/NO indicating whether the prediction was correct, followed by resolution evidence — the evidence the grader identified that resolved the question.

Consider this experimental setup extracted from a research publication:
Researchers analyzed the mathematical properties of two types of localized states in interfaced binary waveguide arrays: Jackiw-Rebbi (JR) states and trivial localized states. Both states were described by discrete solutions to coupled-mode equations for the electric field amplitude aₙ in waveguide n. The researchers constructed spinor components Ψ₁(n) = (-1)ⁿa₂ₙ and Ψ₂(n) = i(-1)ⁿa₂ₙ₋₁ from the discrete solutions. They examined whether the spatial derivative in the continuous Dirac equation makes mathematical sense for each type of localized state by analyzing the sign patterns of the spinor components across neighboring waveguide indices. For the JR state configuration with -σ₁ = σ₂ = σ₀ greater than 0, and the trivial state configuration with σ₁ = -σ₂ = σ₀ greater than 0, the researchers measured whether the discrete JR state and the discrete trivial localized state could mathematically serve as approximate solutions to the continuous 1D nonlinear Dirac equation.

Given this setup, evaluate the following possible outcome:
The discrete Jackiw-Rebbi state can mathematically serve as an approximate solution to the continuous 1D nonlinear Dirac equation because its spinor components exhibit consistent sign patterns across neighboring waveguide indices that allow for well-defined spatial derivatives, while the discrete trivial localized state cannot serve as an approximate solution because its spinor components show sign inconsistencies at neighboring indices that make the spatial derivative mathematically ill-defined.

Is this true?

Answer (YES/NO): YES